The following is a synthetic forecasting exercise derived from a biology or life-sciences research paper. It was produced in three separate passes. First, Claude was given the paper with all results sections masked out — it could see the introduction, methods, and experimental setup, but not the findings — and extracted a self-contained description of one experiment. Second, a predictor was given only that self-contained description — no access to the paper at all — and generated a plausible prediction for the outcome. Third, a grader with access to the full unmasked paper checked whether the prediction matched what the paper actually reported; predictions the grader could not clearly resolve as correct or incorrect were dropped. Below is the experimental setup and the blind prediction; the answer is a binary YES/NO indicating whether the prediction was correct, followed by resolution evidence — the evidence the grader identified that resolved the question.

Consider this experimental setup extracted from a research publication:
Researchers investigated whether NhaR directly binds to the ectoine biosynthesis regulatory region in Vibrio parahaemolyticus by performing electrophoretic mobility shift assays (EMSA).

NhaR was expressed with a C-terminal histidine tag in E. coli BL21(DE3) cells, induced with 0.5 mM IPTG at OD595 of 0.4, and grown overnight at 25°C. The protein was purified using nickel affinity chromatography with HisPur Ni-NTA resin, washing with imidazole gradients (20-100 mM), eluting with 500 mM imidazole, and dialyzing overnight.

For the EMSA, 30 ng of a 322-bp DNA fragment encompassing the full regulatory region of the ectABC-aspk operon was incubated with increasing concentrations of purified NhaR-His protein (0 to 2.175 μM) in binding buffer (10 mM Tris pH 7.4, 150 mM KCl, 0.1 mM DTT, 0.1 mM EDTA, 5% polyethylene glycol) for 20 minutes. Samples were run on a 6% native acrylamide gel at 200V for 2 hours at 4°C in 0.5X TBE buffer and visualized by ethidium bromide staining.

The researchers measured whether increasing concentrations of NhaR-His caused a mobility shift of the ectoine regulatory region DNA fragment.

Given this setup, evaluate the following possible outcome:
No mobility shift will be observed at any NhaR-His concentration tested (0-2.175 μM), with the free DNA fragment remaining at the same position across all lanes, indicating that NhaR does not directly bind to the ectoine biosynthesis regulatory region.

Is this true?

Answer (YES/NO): NO